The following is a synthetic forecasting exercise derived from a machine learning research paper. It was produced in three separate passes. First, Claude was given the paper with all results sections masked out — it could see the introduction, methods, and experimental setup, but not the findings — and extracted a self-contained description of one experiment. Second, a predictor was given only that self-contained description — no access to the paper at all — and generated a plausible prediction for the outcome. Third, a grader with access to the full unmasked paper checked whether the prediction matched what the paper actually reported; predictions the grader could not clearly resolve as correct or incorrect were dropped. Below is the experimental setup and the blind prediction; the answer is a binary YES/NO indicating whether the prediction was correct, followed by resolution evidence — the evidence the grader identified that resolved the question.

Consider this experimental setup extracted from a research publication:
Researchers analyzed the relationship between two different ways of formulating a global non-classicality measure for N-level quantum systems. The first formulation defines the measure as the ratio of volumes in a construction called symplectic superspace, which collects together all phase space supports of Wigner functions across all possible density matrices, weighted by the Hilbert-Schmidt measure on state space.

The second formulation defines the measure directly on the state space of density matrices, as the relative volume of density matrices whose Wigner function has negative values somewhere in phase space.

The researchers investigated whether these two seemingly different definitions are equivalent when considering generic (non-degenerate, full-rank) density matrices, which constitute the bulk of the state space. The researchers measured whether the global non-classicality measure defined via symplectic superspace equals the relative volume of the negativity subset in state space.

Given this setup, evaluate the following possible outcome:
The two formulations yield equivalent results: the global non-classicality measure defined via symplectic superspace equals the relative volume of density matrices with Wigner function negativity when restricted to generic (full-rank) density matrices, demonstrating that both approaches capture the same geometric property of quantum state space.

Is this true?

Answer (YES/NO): YES